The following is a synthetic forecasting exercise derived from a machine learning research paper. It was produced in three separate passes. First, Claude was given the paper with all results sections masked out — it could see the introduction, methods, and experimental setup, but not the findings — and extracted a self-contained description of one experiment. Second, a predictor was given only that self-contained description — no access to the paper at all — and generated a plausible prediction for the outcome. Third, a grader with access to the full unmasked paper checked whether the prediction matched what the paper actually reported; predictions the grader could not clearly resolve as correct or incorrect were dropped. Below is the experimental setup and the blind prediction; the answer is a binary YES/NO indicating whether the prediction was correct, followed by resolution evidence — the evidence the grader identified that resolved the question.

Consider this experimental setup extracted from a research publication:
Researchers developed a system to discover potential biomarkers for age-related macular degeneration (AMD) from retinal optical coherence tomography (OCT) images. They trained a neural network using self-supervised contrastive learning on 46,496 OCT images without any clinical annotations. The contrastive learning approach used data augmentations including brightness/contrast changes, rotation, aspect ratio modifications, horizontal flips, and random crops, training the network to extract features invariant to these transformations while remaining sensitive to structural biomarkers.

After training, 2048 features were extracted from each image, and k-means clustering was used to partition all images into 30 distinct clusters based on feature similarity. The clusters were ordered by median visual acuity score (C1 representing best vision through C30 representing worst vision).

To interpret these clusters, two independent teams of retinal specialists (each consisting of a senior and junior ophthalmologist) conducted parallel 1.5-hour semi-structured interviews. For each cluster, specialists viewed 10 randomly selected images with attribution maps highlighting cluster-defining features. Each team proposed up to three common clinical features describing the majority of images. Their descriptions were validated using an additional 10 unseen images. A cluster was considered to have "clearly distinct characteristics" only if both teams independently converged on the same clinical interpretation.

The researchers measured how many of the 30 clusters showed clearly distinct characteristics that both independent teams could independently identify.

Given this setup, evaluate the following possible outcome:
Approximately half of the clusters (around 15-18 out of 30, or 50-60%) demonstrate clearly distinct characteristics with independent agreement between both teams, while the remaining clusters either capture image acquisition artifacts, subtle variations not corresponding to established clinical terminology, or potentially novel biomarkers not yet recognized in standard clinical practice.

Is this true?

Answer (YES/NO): NO